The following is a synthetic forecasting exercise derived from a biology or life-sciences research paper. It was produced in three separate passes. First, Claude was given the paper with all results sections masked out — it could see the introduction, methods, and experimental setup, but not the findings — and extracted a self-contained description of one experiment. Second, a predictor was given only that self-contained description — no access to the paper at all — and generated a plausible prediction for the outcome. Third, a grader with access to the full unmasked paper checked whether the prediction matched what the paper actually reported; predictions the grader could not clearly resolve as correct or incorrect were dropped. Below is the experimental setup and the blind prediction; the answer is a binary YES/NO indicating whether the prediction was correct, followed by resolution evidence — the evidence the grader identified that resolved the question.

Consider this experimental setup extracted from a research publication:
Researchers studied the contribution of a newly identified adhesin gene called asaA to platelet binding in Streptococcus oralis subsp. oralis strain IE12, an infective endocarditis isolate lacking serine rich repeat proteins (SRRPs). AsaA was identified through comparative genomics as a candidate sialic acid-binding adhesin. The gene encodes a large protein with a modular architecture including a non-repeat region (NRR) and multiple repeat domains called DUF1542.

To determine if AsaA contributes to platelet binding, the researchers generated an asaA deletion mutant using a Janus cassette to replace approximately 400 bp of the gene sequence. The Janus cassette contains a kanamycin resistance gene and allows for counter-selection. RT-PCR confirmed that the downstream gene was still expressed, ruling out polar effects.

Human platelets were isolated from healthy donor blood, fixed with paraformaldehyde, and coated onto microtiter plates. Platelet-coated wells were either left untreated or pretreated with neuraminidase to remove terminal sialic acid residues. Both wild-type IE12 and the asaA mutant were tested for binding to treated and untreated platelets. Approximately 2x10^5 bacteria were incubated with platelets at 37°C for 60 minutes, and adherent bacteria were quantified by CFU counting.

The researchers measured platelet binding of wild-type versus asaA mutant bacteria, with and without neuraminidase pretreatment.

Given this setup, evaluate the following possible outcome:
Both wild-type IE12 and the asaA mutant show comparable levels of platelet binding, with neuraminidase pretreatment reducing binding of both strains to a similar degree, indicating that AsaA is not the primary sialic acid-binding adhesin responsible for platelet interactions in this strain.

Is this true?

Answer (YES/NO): NO